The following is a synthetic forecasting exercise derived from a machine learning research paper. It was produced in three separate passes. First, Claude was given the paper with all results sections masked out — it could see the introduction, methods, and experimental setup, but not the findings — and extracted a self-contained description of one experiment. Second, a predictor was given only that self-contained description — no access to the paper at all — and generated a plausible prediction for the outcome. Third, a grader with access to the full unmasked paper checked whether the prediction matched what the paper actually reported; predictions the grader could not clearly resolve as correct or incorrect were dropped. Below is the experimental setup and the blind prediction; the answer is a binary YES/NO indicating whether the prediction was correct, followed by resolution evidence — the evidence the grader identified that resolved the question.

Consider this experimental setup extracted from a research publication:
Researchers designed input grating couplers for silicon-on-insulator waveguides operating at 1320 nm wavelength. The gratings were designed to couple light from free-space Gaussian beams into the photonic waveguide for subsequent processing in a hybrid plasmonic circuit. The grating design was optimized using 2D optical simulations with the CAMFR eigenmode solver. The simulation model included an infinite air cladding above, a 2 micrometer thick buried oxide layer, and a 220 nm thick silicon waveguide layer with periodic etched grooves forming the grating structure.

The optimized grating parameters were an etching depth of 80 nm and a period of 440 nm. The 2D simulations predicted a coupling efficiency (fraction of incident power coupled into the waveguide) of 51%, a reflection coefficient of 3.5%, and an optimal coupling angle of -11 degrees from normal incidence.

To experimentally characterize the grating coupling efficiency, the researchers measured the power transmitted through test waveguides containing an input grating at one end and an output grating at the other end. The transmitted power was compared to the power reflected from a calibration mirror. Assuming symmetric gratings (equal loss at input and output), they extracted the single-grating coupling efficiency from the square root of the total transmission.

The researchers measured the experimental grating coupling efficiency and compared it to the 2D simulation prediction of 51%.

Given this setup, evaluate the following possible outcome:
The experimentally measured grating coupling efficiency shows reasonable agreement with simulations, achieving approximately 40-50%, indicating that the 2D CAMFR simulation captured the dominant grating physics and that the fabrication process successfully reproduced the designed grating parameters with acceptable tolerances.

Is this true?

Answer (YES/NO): NO